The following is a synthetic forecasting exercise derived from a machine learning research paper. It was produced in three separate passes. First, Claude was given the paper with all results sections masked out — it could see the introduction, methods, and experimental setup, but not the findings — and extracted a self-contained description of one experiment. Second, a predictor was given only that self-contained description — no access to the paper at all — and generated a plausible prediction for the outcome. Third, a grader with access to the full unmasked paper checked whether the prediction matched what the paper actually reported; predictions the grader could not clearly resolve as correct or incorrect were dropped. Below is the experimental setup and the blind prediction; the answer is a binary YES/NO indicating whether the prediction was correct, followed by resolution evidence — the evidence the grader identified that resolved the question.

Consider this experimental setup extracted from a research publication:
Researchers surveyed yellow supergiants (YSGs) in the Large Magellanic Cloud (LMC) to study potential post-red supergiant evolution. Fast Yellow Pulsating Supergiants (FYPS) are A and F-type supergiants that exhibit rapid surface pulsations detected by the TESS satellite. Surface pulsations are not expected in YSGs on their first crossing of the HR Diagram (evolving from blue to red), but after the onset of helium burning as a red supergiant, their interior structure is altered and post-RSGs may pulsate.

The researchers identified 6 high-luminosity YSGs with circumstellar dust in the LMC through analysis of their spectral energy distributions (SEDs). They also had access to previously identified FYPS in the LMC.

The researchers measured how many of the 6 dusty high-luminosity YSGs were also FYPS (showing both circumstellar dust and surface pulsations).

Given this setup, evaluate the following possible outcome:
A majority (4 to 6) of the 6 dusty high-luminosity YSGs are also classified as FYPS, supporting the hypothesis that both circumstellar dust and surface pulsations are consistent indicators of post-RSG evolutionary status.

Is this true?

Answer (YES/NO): NO